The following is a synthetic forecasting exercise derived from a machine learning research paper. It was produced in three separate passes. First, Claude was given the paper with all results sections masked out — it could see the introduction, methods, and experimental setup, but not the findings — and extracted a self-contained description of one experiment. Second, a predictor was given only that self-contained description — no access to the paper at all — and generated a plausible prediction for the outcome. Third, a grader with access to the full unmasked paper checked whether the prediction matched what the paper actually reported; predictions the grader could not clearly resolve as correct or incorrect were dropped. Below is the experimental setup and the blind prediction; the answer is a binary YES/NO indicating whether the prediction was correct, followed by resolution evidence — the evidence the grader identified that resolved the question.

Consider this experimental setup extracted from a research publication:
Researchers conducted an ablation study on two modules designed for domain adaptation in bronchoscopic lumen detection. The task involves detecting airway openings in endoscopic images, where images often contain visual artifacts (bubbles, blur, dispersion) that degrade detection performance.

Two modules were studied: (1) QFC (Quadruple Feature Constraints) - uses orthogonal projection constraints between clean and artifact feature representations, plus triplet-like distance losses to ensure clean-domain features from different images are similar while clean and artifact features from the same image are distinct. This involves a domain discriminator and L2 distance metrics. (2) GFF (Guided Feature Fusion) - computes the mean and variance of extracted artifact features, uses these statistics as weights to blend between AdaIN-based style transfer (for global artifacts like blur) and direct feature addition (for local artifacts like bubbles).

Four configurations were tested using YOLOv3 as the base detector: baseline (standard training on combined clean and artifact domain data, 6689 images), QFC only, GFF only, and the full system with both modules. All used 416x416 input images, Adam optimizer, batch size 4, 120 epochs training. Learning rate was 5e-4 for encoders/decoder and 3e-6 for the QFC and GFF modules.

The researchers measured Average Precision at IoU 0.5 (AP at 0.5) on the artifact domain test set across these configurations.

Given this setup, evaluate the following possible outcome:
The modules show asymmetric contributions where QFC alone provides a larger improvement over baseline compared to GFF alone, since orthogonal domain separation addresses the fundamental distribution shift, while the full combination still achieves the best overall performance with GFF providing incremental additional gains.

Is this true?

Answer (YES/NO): NO